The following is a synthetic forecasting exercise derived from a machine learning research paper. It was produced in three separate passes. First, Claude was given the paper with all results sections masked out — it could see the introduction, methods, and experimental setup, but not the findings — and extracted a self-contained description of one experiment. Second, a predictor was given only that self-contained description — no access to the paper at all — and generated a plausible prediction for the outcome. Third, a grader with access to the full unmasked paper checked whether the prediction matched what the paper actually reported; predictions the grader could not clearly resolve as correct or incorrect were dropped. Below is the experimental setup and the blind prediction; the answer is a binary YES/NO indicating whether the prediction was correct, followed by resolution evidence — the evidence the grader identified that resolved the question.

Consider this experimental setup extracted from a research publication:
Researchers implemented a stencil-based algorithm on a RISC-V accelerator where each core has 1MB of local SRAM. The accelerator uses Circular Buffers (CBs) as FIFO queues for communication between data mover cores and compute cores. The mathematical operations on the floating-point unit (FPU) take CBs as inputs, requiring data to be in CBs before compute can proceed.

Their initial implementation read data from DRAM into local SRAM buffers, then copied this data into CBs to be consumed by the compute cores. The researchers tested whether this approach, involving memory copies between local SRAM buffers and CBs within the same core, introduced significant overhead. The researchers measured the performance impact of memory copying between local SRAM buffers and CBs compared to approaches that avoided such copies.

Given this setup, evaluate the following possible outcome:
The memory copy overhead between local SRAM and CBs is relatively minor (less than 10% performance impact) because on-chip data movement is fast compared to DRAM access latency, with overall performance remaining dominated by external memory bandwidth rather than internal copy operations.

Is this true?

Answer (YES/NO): NO